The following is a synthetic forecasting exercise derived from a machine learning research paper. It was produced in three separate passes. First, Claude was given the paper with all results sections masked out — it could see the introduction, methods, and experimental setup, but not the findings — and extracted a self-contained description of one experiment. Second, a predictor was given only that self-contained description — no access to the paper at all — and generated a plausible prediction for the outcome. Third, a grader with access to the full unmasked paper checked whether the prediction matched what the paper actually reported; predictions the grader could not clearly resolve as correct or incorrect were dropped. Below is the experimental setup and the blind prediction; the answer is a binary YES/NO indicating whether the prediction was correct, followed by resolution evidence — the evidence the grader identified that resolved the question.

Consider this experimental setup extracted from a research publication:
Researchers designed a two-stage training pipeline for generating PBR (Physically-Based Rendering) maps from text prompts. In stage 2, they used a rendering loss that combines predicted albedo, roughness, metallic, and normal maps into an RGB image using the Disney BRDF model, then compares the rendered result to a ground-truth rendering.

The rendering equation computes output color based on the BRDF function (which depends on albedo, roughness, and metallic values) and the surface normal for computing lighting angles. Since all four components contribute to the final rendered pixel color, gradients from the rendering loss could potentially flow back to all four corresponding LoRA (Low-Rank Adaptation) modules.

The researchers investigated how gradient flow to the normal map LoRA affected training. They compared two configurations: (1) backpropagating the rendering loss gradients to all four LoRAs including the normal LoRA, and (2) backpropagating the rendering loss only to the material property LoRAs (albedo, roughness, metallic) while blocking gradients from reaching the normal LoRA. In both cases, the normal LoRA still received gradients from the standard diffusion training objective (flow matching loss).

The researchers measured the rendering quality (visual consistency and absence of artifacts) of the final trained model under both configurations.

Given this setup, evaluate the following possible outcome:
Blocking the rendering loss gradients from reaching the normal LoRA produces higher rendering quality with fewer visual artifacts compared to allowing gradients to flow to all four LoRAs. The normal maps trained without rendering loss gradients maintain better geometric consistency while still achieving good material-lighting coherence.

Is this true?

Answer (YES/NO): YES